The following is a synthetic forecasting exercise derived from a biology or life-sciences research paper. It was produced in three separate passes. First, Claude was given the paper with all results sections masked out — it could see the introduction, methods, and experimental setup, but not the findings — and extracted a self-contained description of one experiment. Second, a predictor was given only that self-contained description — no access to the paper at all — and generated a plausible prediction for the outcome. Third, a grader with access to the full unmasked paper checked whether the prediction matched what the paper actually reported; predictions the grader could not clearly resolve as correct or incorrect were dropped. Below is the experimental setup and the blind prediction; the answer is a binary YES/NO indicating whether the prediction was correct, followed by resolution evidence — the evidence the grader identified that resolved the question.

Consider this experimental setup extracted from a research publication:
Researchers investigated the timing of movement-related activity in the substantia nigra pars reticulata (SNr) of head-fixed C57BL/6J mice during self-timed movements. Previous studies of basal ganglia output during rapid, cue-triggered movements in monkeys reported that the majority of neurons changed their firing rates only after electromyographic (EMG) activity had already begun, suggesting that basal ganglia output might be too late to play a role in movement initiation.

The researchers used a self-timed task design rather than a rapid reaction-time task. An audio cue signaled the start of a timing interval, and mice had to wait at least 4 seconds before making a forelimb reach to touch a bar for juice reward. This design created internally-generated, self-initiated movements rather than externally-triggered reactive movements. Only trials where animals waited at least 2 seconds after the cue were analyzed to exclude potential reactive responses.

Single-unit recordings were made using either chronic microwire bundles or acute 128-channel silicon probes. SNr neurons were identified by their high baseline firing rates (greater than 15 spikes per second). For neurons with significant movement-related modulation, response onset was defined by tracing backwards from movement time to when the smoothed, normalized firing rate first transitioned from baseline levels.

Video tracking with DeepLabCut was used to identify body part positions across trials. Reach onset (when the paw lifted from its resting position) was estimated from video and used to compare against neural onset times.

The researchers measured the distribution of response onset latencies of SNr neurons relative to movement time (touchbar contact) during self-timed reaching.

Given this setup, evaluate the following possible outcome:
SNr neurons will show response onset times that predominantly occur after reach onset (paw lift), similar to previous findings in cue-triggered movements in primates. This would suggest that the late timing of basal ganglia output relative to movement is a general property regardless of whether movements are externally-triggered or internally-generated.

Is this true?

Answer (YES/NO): NO